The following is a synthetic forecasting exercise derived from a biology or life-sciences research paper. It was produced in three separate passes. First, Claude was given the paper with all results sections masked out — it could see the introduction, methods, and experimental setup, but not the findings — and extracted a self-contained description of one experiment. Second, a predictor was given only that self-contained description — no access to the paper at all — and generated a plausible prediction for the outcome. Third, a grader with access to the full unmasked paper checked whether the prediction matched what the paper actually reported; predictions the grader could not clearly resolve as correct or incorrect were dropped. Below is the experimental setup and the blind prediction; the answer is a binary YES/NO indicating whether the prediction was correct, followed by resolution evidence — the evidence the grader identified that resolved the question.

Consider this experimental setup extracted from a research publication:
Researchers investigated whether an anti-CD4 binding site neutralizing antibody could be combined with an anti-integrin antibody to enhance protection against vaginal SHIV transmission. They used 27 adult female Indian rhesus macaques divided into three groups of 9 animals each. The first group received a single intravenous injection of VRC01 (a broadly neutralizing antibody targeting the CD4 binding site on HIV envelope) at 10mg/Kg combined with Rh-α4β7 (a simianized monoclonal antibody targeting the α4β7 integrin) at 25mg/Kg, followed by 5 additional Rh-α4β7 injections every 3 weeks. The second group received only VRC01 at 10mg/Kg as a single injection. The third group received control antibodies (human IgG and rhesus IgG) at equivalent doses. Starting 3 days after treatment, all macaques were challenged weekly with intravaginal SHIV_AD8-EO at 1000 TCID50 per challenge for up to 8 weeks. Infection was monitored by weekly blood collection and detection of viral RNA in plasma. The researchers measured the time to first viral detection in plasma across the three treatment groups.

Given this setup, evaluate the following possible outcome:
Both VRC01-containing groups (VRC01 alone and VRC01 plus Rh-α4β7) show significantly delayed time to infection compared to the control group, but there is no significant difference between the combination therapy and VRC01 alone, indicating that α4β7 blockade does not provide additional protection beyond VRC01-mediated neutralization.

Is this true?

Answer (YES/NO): NO